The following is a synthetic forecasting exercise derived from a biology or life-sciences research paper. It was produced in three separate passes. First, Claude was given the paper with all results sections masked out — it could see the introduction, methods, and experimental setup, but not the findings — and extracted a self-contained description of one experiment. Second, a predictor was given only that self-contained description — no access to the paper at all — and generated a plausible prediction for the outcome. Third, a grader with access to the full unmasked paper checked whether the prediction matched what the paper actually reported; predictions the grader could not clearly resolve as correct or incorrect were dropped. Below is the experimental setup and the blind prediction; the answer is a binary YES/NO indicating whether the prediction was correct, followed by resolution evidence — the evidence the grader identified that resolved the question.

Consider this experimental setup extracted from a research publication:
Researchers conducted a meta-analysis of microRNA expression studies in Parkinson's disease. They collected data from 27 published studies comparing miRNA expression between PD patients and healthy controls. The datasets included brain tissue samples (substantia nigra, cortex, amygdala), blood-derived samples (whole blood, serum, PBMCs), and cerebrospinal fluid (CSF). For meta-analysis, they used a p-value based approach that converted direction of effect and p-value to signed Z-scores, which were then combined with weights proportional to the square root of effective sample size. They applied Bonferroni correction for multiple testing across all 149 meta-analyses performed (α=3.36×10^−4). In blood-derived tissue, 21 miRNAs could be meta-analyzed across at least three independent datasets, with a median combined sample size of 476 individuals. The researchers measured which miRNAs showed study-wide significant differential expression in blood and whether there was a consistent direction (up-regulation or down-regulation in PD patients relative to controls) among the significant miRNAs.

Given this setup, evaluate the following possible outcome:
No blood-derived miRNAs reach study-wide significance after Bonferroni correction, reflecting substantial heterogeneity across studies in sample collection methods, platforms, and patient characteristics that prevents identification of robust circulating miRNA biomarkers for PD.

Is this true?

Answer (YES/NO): NO